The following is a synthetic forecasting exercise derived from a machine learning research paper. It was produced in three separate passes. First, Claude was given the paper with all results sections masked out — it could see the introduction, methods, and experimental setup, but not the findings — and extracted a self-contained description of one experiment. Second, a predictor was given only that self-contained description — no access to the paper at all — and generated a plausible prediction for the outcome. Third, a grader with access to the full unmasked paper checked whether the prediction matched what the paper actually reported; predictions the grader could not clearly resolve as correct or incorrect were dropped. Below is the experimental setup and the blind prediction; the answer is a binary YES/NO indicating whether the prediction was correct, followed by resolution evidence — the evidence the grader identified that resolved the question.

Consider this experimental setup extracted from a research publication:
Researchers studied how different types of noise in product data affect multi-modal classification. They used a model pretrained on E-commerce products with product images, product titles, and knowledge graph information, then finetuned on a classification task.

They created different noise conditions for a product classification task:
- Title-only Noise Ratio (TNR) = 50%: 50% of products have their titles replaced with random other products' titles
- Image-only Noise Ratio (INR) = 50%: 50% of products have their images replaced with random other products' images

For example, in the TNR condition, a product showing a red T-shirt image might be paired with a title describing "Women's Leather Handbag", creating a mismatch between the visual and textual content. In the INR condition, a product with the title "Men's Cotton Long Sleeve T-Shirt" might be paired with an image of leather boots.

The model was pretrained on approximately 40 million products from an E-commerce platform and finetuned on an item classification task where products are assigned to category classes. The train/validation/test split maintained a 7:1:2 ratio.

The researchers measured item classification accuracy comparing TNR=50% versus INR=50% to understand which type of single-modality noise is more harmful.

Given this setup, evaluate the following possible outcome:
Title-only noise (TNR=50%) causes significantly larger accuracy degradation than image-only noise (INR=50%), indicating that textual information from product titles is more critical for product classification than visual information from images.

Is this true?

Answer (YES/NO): YES